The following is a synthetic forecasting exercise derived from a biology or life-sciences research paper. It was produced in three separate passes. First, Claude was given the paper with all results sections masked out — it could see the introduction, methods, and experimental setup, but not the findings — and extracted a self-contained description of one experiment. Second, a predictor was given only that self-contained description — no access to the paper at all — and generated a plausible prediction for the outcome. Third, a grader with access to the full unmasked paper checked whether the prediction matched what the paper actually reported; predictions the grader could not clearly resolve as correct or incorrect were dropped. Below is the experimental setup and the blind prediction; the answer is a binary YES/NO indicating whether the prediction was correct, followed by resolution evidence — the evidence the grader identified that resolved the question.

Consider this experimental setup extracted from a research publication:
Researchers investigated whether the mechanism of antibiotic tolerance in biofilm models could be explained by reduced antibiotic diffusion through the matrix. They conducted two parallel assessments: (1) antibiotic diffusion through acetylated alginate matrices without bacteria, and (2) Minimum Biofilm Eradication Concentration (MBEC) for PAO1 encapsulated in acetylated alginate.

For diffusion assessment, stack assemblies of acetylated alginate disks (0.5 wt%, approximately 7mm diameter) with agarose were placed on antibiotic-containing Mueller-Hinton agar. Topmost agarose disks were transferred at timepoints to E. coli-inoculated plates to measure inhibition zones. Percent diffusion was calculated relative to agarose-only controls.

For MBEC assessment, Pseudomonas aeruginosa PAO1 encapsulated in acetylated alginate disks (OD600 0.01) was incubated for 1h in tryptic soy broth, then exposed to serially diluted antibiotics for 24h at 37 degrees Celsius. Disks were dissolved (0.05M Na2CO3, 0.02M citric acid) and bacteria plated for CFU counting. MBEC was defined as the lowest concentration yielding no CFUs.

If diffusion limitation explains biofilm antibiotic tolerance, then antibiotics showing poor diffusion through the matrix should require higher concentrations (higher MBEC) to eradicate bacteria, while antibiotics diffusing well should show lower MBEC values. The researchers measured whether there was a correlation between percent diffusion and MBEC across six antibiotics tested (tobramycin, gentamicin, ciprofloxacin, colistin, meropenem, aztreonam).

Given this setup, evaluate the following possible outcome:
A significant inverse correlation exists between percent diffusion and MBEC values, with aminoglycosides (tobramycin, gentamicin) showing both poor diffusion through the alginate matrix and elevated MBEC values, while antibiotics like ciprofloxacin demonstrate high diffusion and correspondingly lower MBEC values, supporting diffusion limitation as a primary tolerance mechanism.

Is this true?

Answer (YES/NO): NO